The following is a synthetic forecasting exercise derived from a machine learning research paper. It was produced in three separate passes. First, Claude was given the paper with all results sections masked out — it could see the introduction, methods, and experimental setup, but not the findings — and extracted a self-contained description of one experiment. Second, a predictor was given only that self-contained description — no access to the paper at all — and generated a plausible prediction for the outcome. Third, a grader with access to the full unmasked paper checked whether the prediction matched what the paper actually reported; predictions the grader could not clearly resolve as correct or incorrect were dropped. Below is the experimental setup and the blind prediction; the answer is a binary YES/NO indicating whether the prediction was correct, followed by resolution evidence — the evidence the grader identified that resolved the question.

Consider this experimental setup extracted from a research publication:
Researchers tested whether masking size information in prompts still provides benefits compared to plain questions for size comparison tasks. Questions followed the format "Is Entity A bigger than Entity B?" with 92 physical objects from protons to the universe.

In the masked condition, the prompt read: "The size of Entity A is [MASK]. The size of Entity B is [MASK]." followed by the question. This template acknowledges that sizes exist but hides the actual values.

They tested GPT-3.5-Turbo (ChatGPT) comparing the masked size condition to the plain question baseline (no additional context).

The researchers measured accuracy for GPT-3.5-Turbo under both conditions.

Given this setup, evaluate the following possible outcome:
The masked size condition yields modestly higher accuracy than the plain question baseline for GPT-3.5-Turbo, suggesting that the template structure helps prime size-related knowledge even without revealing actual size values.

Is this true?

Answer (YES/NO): YES